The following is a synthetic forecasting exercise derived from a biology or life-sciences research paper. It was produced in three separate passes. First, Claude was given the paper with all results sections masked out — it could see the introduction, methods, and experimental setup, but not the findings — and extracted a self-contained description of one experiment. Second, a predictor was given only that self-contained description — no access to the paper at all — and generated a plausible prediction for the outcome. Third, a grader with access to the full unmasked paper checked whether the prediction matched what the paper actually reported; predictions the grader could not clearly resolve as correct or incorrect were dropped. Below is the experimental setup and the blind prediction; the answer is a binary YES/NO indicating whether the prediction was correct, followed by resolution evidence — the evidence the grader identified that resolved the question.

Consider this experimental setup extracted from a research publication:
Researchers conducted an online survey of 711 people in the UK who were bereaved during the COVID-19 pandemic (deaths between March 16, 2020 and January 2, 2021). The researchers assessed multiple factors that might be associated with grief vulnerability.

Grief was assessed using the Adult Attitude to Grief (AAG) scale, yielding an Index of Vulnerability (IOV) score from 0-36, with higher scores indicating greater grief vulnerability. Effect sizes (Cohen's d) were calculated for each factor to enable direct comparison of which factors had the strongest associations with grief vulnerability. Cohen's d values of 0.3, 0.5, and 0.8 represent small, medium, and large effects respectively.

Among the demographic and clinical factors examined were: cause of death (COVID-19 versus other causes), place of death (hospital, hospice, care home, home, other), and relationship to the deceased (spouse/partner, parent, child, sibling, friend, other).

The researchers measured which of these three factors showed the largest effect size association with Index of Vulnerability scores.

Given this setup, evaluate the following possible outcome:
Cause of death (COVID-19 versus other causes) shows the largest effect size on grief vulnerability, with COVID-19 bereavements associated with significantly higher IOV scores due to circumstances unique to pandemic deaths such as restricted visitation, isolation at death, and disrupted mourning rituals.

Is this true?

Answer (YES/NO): NO